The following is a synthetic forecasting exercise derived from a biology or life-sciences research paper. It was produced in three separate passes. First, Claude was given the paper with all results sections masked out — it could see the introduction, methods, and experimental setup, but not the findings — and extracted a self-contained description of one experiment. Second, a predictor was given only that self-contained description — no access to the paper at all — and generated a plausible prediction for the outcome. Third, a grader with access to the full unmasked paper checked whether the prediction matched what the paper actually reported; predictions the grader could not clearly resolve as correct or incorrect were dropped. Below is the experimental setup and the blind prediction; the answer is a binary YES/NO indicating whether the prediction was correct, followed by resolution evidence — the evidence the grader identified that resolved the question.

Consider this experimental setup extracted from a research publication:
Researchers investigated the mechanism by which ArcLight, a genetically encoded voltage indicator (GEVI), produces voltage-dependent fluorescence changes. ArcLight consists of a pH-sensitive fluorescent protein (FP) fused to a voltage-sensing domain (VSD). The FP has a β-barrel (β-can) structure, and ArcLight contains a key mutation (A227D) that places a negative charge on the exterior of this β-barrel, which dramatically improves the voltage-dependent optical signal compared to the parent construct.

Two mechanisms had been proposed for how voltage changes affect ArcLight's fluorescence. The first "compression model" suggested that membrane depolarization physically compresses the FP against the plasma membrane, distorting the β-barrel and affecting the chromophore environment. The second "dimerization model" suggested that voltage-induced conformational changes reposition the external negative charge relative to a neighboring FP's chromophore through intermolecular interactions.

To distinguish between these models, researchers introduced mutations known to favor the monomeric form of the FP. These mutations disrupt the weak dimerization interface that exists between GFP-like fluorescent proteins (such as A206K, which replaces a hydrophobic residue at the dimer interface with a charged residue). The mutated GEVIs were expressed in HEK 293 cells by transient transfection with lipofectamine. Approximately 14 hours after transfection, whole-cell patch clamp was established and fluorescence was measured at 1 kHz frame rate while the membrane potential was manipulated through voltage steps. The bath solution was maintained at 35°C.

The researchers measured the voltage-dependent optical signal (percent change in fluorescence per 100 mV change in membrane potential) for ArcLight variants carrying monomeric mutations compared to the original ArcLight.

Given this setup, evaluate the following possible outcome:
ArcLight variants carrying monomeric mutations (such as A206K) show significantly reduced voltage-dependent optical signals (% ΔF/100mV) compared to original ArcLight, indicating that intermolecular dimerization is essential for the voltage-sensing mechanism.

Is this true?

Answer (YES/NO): YES